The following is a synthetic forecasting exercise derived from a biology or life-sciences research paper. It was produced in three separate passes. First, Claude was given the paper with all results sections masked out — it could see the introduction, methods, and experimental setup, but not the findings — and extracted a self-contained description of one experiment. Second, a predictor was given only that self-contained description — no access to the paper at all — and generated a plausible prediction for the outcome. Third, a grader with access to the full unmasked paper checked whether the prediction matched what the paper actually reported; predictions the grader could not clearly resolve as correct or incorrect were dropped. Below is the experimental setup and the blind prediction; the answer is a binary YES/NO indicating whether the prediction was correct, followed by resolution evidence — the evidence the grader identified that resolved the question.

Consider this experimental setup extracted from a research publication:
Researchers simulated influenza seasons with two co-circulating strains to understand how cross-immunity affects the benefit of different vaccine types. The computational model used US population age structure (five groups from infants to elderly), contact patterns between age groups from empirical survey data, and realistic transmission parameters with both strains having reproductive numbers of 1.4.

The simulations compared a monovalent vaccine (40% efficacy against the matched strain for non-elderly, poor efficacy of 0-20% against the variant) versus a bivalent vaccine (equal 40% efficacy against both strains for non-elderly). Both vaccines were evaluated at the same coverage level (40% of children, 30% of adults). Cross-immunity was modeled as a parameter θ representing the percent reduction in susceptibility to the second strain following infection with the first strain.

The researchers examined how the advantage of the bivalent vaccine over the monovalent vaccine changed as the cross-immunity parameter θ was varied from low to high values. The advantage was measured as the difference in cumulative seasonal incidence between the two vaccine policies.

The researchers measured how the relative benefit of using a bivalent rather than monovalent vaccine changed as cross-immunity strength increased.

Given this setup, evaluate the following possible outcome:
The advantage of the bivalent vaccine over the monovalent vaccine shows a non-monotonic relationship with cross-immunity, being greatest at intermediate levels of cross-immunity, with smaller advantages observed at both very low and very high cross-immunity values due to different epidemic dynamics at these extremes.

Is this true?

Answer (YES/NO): NO